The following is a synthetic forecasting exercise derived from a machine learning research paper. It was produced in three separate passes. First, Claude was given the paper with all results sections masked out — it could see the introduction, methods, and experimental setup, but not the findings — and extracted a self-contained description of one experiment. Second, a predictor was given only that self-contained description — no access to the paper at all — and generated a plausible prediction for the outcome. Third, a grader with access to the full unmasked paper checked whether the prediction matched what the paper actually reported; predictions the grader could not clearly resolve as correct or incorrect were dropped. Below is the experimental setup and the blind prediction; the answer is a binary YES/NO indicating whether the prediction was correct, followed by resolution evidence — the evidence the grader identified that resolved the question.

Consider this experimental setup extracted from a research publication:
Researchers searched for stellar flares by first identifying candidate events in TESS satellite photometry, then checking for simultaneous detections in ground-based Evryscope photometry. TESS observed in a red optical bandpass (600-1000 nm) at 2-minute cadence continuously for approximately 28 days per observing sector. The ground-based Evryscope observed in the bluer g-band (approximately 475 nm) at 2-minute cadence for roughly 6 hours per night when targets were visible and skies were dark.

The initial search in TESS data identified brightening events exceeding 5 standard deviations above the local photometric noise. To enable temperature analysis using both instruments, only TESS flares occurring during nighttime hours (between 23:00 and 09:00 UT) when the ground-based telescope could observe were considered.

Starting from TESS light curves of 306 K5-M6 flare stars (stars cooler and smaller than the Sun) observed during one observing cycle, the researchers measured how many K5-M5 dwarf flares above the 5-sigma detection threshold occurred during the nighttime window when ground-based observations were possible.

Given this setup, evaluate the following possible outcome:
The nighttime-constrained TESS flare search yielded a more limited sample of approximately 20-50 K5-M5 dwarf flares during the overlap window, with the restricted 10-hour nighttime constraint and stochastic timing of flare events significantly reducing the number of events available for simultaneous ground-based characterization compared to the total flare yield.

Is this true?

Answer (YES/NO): NO